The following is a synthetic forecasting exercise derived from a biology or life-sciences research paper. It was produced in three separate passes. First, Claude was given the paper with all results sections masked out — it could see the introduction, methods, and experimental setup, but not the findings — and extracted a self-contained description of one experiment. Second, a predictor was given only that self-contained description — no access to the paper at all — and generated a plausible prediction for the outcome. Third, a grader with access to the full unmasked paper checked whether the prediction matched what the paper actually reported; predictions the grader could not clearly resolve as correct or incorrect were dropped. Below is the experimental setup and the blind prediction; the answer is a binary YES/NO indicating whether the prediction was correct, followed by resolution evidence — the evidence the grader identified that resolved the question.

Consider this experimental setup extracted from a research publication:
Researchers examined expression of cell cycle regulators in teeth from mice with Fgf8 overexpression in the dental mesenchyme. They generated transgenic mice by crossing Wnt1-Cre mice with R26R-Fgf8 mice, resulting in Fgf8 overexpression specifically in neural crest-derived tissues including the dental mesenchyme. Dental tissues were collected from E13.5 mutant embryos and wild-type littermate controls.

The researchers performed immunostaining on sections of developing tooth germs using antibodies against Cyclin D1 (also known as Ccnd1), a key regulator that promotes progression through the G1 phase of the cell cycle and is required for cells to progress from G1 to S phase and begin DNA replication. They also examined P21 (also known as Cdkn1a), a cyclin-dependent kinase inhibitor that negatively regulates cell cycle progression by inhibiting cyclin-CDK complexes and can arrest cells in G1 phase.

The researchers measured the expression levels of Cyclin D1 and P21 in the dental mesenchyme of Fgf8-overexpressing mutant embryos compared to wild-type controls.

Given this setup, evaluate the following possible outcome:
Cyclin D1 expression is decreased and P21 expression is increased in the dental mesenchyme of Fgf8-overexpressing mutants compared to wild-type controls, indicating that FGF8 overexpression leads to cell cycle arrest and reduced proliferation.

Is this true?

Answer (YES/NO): NO